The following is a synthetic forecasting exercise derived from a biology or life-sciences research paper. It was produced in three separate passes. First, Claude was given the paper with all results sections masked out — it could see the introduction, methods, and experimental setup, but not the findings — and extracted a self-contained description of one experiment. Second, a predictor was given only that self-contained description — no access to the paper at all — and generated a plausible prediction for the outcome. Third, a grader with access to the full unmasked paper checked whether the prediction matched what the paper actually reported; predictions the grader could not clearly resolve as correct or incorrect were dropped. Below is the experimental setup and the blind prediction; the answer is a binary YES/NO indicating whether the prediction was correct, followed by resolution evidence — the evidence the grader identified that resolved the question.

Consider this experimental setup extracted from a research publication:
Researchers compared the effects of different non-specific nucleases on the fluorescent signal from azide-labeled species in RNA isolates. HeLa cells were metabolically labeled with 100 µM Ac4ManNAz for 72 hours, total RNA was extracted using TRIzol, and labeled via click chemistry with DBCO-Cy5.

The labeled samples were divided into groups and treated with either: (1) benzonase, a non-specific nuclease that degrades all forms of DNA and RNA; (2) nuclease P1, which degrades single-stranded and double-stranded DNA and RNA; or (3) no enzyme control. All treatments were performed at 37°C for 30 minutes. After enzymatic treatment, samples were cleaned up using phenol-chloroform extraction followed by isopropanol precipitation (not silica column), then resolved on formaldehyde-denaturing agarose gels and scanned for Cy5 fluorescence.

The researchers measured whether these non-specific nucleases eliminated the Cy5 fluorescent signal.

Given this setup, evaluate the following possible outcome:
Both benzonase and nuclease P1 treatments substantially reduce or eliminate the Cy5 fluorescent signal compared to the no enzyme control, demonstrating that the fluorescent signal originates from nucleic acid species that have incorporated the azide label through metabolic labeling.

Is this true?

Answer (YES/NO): NO